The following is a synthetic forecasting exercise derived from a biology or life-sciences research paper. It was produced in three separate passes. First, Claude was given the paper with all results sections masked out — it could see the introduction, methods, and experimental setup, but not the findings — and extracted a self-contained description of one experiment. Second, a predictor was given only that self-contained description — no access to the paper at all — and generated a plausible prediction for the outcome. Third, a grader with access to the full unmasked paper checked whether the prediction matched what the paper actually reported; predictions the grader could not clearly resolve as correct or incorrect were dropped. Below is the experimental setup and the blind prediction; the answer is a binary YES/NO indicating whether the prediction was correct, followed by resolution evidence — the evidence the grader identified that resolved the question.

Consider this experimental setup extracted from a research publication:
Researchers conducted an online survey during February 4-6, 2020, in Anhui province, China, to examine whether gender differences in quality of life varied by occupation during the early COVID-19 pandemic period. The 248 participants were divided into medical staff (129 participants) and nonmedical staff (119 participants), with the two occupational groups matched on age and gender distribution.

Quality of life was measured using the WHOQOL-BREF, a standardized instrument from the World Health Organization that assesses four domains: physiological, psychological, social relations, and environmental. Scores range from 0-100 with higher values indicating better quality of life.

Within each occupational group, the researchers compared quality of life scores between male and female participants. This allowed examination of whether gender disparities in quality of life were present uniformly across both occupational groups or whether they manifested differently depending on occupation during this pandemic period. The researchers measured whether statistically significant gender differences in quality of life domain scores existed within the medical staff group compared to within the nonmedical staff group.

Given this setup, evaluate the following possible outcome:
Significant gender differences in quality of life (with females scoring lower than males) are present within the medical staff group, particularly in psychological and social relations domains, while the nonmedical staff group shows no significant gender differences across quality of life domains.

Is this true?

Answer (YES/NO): NO